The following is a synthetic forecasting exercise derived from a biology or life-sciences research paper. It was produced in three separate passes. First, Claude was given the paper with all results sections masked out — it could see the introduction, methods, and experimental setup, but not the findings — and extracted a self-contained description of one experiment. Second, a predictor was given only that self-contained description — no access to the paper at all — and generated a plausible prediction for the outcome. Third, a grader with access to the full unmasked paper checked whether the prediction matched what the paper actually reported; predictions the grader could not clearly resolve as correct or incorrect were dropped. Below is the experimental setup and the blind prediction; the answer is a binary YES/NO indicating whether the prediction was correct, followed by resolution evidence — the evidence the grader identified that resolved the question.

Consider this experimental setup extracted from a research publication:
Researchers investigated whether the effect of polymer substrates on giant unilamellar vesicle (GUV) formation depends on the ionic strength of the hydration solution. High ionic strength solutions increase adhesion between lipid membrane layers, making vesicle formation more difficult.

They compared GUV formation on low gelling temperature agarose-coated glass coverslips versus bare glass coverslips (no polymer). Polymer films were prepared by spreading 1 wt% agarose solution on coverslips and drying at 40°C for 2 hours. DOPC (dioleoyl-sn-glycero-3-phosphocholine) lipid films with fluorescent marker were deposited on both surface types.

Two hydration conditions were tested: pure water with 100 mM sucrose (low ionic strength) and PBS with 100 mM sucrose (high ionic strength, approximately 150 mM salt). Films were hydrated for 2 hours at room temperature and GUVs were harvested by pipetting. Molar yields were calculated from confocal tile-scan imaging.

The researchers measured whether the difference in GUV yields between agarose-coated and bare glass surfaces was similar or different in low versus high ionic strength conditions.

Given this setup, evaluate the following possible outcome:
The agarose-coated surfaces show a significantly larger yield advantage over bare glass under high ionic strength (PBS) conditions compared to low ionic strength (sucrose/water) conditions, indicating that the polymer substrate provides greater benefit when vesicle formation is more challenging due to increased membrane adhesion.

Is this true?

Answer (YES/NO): YES